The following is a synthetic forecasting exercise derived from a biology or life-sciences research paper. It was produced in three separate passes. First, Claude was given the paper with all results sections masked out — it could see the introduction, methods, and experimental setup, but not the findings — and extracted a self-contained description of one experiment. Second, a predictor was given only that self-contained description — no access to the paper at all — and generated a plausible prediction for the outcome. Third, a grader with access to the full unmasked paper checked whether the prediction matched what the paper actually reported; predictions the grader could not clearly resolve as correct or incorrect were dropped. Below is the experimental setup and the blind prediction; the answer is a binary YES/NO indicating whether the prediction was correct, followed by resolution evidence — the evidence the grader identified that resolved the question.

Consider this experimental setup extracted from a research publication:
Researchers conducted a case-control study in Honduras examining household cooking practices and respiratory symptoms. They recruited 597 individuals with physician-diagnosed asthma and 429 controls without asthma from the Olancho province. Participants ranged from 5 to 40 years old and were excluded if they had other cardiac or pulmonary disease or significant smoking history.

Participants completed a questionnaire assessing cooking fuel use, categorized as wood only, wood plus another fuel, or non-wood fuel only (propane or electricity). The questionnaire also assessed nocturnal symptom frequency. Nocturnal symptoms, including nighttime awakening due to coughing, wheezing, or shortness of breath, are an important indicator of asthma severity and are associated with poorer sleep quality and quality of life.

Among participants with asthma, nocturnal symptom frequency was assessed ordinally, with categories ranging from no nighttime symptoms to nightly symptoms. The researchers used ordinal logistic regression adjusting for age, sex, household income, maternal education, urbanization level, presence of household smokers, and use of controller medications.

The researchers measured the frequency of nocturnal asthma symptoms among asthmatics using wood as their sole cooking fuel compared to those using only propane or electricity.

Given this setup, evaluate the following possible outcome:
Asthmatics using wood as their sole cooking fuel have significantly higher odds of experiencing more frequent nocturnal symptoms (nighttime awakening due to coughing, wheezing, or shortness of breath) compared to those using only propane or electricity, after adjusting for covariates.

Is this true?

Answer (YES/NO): NO